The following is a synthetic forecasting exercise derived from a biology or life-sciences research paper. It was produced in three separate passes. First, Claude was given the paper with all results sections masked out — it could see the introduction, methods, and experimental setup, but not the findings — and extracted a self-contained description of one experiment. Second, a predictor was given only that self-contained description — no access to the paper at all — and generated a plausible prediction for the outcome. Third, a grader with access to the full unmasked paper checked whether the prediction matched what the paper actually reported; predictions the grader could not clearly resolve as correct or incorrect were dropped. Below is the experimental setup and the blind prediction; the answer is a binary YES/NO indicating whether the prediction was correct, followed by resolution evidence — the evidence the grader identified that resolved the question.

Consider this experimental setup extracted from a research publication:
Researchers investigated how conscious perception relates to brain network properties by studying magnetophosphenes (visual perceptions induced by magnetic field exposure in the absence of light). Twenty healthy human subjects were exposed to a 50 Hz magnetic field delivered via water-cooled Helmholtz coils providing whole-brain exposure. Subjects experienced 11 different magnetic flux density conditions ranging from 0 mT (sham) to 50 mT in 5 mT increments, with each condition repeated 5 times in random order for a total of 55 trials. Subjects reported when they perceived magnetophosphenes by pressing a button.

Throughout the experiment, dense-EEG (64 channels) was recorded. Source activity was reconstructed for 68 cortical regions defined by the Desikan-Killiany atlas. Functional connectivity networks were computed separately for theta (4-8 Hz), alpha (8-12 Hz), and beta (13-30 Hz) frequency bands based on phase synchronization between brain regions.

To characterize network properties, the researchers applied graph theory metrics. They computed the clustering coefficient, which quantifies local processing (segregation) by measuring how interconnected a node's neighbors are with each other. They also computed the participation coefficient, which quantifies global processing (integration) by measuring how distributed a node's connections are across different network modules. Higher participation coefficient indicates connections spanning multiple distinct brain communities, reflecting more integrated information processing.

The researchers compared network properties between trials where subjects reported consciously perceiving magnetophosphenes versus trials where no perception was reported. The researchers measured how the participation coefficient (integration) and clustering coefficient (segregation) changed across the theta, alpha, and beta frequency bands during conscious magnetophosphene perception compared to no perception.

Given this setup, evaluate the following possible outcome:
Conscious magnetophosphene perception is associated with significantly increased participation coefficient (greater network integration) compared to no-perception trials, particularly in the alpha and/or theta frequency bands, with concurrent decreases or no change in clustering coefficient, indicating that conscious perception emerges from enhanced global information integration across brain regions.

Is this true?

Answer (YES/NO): NO